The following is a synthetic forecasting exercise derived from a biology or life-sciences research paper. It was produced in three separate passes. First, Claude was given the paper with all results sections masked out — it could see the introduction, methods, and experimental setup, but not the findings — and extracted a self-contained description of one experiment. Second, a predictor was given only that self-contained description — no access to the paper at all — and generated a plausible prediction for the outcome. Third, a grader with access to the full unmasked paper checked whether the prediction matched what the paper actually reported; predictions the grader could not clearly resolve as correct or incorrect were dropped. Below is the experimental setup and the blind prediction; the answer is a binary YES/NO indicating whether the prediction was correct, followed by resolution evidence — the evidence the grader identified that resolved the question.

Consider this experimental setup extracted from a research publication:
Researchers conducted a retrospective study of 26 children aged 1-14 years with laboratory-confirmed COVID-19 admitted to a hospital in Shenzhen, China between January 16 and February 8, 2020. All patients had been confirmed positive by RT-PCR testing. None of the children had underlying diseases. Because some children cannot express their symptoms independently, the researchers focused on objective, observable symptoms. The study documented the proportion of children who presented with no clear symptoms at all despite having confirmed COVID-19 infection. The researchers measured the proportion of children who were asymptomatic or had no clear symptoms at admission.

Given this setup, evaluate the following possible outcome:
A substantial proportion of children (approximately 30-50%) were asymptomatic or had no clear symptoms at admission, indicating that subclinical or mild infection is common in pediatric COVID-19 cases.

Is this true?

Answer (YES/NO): YES